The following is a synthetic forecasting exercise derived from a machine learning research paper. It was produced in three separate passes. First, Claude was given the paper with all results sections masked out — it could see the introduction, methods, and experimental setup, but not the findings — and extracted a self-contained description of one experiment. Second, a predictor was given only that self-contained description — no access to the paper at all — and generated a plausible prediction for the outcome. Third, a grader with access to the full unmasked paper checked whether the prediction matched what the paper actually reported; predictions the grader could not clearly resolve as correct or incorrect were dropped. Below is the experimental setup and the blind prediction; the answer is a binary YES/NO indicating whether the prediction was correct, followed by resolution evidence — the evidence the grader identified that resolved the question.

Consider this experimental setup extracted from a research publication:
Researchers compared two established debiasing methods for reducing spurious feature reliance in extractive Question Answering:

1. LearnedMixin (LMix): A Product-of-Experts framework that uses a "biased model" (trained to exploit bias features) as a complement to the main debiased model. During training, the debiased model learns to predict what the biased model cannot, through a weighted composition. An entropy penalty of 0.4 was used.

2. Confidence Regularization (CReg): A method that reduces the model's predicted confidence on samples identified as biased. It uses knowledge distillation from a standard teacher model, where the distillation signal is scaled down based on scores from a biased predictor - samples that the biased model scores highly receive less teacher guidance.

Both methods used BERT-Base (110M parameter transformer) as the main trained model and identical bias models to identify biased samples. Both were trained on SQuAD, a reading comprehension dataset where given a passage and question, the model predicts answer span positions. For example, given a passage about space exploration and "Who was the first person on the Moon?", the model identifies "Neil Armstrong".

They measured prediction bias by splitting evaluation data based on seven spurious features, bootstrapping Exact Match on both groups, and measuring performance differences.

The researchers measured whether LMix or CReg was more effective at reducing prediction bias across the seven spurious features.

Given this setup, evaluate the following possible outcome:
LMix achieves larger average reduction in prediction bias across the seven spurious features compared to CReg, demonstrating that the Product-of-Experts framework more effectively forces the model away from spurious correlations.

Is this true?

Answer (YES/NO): YES